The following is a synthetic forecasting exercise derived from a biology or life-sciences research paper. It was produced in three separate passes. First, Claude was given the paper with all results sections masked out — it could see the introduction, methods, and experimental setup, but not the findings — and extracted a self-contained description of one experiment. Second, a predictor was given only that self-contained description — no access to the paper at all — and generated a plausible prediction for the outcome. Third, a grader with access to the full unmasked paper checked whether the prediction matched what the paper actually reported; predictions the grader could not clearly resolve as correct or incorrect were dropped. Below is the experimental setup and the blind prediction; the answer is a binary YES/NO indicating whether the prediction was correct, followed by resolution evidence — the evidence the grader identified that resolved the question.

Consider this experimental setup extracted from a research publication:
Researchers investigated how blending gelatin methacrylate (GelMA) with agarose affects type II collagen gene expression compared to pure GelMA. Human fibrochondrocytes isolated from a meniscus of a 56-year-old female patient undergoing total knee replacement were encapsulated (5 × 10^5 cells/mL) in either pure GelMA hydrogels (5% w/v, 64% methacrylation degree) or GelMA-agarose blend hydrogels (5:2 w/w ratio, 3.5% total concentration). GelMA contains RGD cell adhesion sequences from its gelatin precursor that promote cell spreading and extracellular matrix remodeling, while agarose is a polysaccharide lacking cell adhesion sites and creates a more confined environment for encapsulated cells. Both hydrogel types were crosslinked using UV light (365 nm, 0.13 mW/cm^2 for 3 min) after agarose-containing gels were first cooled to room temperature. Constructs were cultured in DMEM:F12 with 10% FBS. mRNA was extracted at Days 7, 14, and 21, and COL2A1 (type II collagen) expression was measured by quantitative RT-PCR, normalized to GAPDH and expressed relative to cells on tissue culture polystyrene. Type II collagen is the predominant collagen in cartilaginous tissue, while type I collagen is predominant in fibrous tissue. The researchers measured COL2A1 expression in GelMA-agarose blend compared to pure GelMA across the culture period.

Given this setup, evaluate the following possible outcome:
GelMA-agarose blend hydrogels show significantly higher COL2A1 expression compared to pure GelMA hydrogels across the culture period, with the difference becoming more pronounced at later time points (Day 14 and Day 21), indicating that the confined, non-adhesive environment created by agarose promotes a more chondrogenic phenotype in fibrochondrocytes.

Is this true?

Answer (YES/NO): NO